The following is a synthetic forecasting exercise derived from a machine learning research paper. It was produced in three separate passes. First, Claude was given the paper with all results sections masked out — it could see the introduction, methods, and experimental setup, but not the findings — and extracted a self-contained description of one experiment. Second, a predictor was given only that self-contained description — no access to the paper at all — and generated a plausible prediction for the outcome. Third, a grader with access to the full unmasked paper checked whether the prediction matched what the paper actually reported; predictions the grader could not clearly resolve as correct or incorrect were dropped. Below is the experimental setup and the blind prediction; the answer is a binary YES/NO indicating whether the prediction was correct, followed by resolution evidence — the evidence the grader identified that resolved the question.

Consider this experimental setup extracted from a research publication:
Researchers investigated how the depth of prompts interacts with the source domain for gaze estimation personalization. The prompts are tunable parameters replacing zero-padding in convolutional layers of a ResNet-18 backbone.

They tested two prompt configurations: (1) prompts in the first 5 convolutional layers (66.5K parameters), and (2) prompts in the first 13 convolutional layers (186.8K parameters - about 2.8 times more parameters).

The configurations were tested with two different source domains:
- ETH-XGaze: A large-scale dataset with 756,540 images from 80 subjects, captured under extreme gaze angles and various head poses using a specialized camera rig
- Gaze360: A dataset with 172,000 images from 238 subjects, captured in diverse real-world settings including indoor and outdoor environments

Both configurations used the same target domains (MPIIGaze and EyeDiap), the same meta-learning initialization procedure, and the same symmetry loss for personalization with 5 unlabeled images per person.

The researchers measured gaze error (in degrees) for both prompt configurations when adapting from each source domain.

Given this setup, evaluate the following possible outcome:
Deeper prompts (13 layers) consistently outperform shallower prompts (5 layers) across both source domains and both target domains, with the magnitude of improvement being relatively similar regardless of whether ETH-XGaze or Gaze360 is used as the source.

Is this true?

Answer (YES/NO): NO